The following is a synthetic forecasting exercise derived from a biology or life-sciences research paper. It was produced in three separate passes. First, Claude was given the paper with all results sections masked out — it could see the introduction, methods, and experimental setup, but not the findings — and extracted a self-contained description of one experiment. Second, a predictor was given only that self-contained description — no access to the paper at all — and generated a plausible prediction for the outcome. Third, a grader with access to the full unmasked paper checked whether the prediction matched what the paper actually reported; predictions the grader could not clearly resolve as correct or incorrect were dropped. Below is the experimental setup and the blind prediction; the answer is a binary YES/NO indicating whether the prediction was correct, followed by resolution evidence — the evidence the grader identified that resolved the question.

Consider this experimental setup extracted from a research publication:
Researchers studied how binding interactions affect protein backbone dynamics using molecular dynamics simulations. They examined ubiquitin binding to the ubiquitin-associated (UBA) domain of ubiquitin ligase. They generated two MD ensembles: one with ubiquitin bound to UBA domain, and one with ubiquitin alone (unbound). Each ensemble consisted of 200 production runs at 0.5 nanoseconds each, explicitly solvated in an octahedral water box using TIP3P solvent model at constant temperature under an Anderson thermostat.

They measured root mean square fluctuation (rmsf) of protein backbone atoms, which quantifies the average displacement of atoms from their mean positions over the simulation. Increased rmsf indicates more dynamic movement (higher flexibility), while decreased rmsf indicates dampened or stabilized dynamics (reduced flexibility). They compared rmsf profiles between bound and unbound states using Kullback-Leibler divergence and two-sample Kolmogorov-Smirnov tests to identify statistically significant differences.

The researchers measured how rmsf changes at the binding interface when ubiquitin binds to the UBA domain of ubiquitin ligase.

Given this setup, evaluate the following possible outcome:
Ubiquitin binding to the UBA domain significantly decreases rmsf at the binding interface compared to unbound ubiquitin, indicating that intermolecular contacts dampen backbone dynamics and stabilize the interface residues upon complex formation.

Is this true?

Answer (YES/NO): YES